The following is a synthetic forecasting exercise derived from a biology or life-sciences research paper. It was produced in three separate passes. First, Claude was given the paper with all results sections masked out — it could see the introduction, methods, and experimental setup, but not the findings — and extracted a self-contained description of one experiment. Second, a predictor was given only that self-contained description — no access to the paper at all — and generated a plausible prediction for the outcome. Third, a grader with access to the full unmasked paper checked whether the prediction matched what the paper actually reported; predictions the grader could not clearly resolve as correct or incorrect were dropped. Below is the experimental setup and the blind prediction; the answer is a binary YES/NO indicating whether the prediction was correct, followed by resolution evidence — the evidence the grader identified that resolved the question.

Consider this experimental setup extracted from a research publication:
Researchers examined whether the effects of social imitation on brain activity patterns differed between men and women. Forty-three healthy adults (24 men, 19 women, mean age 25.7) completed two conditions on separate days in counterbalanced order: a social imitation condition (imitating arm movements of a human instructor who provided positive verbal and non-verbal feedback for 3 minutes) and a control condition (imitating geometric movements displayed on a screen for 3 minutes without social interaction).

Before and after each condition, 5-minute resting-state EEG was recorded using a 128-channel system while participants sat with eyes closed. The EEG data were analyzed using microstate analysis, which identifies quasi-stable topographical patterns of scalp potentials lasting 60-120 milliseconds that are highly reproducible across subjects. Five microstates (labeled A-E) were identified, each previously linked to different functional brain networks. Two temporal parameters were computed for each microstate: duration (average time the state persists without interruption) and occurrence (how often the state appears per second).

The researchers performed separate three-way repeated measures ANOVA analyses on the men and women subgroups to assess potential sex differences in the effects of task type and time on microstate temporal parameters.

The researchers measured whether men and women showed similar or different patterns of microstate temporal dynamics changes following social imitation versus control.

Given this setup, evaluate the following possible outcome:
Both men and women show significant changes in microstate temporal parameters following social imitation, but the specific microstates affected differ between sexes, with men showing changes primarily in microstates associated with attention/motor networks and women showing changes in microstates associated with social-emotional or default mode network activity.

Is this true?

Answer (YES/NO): NO